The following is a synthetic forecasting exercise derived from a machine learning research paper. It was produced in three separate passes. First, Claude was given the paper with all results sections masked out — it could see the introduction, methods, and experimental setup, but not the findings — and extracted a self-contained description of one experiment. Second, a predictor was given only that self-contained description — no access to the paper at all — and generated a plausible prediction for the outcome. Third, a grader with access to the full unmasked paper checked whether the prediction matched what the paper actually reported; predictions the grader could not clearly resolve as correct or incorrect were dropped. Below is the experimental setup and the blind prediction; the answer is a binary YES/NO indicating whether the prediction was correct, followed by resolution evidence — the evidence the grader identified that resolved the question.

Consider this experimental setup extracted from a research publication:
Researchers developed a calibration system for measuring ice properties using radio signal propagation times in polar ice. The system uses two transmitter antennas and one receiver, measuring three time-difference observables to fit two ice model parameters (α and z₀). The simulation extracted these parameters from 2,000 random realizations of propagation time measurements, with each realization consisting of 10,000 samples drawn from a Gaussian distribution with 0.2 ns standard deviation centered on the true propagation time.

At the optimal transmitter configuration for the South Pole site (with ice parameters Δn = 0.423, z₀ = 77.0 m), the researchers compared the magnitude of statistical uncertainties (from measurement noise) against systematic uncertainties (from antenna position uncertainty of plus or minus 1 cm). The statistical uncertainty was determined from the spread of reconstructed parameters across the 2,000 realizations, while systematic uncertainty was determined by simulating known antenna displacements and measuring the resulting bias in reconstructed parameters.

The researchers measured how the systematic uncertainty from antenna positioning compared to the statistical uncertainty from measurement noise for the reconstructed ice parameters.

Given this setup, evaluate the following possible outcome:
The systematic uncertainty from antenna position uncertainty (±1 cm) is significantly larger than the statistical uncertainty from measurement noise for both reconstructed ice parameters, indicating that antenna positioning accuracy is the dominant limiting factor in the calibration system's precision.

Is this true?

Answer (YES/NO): NO